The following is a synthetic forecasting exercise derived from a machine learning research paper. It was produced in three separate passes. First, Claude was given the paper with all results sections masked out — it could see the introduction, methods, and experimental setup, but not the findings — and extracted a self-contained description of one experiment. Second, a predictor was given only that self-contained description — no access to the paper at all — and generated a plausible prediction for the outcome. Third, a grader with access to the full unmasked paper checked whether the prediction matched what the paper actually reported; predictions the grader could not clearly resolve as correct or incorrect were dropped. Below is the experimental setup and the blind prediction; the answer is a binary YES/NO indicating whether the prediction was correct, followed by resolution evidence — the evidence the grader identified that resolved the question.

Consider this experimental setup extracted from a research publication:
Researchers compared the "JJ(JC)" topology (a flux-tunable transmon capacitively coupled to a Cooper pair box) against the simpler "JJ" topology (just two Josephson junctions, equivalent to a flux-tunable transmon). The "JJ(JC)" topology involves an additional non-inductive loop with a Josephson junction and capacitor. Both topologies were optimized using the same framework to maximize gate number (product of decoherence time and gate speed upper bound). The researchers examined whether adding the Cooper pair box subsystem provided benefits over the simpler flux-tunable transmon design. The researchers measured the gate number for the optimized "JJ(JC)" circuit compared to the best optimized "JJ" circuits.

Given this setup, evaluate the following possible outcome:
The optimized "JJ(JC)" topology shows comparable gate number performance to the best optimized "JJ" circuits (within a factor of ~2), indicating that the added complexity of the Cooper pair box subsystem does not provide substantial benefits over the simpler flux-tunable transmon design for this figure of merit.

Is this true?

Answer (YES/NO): YES